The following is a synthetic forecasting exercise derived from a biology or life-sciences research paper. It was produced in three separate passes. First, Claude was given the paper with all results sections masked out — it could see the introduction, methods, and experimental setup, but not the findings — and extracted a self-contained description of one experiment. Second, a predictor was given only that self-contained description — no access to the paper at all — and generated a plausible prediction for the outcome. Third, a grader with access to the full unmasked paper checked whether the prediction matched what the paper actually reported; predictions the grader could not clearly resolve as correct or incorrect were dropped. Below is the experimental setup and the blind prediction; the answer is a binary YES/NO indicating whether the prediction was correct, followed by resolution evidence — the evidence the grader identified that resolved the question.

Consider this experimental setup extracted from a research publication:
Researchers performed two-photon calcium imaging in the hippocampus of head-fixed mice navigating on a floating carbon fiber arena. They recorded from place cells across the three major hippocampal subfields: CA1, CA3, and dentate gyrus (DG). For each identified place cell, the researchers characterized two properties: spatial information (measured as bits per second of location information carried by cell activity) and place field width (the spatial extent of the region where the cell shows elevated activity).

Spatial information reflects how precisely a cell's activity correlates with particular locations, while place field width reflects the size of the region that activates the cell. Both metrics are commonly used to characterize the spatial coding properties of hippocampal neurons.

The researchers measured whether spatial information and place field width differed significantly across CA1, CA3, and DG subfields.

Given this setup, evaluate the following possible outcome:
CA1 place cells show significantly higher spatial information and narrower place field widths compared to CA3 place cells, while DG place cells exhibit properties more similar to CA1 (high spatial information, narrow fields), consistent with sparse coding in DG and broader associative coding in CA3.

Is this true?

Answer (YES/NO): NO